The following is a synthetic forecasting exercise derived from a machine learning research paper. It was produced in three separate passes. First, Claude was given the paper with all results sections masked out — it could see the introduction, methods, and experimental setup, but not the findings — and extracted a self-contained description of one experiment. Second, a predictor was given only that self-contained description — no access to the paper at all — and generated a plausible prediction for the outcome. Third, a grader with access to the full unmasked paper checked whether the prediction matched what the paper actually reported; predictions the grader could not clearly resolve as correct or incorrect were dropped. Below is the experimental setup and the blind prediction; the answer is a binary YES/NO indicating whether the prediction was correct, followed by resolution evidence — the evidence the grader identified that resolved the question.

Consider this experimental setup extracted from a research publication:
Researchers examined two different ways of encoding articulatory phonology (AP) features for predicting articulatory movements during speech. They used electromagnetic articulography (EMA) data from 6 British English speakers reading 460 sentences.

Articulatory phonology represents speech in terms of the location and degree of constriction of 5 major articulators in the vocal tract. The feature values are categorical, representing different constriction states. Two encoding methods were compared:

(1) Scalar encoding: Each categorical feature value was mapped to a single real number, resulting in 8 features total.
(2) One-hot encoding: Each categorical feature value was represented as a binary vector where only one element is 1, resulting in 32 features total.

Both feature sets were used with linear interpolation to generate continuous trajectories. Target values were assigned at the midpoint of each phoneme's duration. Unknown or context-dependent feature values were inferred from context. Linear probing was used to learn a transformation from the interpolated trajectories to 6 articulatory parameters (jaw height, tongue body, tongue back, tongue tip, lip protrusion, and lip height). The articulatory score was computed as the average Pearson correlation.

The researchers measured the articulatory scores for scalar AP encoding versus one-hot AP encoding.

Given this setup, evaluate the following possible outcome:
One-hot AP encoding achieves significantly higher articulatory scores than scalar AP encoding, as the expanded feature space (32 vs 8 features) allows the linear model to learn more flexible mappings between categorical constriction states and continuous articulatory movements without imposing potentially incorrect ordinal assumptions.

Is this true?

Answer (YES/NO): YES